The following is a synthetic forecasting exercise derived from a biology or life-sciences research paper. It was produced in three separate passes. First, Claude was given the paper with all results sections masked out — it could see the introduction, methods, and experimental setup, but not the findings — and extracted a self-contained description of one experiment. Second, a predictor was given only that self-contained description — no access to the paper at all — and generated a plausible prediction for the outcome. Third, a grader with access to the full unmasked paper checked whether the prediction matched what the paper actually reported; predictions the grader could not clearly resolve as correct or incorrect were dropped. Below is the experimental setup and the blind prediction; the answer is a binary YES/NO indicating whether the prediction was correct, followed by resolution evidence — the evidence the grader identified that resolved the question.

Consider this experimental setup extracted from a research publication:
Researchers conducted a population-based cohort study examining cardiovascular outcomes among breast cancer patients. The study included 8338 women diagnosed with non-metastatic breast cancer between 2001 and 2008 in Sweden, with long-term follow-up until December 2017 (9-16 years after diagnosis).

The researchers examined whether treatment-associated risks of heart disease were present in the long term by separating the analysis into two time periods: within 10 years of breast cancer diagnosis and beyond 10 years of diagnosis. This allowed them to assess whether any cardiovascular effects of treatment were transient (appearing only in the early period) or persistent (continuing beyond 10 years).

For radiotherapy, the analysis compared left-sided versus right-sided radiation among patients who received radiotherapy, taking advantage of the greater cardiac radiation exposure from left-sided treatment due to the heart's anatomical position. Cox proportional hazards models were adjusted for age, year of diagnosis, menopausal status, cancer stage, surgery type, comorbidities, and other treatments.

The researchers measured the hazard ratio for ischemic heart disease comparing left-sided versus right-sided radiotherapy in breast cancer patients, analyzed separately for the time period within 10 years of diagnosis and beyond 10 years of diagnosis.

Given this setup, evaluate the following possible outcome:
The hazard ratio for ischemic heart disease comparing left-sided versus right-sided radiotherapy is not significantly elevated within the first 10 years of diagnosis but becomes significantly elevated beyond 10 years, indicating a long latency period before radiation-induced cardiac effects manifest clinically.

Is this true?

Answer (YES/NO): NO